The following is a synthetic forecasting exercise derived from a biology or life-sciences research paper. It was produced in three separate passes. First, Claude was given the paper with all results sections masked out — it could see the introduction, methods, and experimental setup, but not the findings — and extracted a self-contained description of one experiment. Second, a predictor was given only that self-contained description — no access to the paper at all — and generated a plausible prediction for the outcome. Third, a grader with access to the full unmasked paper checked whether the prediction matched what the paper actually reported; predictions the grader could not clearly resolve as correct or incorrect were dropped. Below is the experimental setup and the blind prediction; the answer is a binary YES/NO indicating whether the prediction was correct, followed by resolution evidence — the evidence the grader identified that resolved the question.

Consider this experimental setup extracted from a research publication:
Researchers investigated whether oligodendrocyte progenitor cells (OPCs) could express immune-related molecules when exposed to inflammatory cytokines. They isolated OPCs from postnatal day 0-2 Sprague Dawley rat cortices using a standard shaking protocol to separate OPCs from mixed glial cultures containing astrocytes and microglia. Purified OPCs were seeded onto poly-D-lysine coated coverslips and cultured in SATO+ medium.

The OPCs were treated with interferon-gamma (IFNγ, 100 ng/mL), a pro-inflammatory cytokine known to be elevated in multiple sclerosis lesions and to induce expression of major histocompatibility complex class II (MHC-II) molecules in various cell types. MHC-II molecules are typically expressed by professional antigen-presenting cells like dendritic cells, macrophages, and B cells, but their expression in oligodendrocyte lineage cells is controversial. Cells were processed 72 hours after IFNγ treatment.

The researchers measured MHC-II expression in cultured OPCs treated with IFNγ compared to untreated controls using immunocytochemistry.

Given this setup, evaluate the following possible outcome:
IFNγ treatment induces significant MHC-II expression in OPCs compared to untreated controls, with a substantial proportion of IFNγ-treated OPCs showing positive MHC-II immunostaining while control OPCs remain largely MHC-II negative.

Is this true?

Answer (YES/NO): YES